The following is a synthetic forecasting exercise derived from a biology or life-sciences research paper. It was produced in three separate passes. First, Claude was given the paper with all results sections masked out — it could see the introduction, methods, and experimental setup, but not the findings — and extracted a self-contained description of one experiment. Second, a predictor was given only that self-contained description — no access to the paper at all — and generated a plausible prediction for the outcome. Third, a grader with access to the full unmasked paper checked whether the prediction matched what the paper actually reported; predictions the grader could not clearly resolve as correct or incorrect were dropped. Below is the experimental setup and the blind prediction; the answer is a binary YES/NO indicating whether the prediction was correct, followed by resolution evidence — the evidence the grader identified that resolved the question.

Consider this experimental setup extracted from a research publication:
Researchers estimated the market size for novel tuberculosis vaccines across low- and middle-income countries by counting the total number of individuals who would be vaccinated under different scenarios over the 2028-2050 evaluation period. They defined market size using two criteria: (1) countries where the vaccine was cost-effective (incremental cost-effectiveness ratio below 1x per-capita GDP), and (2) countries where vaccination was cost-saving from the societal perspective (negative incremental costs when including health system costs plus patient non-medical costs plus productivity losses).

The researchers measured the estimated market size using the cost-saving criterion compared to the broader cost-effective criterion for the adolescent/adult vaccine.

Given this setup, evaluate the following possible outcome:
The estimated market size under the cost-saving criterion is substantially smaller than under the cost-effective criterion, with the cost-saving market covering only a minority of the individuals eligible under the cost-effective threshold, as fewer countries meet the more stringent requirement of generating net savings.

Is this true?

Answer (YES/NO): NO